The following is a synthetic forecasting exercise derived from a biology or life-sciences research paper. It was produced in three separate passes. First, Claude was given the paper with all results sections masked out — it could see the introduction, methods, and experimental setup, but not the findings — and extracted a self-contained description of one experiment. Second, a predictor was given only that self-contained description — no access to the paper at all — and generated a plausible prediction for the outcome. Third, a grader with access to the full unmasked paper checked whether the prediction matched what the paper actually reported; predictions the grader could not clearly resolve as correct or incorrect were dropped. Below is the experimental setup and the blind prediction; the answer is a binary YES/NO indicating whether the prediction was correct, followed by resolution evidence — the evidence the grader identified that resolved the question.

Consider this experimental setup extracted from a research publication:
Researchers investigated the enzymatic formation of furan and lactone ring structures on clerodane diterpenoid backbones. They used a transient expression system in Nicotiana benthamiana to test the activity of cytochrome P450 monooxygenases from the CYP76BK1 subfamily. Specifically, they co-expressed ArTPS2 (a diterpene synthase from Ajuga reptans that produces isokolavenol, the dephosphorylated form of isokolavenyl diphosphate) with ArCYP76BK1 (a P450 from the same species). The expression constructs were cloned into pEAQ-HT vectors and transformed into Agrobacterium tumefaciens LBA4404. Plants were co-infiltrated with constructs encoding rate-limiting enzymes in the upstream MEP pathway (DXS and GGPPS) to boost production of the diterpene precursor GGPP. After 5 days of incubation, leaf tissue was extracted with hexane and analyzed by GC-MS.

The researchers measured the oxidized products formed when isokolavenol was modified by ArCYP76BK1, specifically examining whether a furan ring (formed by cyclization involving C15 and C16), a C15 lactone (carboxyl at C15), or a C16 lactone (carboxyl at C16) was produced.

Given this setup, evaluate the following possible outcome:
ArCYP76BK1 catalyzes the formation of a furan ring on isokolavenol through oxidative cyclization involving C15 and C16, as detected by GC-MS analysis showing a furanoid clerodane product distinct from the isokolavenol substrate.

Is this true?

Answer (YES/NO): YES